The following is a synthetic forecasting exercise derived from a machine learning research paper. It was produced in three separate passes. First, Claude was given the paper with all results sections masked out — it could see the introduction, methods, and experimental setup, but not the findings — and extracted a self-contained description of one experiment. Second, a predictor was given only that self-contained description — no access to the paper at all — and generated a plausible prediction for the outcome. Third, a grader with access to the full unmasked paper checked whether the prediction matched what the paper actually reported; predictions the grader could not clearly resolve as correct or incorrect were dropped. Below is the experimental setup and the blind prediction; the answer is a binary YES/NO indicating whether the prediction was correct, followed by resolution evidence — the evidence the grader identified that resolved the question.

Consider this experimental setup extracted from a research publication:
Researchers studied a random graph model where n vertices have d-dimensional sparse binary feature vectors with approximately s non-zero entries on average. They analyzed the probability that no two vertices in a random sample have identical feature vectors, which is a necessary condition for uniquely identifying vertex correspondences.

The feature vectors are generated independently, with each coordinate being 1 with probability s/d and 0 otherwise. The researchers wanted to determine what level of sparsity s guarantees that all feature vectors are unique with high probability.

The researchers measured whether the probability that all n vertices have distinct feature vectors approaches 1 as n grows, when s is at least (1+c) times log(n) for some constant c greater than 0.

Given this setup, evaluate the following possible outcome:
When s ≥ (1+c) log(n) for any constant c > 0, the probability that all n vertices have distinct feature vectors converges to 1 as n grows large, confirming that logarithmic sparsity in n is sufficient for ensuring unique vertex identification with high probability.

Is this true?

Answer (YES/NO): YES